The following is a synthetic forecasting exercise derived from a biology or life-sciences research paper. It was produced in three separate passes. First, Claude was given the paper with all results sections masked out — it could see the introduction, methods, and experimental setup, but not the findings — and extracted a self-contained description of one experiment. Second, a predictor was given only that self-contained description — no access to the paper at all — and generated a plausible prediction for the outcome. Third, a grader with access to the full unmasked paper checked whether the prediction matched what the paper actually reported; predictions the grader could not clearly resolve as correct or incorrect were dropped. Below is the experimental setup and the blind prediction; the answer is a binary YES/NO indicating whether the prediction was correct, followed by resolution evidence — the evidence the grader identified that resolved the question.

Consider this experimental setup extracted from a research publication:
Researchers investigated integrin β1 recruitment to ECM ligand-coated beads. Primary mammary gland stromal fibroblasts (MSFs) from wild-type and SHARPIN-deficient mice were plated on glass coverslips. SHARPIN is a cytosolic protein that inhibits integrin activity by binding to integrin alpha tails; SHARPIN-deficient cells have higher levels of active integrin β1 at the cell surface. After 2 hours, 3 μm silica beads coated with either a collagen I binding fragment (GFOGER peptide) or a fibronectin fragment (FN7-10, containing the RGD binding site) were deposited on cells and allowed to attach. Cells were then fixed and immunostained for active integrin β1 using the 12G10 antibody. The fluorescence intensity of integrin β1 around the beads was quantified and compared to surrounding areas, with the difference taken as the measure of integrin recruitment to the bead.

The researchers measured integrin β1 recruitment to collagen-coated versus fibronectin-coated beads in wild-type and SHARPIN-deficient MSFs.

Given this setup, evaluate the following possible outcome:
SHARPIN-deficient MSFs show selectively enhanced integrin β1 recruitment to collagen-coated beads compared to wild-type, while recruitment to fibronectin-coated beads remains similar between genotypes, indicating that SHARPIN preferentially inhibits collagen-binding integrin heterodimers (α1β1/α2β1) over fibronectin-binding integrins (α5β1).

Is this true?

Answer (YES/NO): YES